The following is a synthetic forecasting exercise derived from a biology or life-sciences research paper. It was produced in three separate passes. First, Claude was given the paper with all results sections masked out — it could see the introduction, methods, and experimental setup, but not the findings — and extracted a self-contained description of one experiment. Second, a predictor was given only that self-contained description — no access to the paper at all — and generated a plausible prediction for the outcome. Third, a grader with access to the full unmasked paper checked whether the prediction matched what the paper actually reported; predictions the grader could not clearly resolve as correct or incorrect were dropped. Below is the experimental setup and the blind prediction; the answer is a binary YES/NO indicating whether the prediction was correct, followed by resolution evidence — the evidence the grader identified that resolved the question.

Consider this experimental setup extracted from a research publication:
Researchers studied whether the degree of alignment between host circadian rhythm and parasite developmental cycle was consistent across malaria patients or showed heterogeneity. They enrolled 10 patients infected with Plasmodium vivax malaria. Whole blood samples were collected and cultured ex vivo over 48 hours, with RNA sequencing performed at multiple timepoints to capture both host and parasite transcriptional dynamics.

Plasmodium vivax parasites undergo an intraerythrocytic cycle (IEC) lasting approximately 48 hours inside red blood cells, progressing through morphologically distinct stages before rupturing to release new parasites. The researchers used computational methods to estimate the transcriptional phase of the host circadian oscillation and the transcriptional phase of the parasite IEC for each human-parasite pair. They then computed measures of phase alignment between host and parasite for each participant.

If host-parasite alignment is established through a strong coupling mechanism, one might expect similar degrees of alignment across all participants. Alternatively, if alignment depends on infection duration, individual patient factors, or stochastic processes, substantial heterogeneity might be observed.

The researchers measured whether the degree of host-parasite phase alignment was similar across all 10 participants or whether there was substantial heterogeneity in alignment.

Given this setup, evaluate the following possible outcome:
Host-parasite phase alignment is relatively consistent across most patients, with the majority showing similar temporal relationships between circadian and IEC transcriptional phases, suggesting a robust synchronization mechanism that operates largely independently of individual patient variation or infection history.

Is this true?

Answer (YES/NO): NO